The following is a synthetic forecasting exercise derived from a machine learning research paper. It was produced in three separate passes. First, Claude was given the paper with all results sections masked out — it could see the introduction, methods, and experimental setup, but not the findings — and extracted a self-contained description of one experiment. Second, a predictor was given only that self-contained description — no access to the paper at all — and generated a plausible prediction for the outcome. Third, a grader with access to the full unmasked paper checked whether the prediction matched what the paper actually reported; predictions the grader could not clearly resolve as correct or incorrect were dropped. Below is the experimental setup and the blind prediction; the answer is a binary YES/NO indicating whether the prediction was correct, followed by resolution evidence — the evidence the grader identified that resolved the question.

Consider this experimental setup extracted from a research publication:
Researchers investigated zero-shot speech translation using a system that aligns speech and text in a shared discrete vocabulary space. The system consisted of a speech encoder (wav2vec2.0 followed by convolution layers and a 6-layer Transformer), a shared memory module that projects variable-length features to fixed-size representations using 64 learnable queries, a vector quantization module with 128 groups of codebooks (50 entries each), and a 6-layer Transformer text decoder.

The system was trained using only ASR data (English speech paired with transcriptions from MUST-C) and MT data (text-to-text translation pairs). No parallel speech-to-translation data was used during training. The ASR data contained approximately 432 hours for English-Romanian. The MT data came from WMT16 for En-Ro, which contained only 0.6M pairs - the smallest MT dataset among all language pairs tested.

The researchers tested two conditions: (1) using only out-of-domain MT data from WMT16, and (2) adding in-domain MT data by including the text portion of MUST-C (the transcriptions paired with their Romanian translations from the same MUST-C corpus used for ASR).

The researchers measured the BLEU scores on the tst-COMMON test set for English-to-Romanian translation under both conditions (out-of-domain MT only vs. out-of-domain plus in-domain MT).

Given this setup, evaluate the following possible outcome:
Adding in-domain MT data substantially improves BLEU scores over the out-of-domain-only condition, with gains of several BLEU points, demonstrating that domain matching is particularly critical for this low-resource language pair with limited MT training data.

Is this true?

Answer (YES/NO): YES